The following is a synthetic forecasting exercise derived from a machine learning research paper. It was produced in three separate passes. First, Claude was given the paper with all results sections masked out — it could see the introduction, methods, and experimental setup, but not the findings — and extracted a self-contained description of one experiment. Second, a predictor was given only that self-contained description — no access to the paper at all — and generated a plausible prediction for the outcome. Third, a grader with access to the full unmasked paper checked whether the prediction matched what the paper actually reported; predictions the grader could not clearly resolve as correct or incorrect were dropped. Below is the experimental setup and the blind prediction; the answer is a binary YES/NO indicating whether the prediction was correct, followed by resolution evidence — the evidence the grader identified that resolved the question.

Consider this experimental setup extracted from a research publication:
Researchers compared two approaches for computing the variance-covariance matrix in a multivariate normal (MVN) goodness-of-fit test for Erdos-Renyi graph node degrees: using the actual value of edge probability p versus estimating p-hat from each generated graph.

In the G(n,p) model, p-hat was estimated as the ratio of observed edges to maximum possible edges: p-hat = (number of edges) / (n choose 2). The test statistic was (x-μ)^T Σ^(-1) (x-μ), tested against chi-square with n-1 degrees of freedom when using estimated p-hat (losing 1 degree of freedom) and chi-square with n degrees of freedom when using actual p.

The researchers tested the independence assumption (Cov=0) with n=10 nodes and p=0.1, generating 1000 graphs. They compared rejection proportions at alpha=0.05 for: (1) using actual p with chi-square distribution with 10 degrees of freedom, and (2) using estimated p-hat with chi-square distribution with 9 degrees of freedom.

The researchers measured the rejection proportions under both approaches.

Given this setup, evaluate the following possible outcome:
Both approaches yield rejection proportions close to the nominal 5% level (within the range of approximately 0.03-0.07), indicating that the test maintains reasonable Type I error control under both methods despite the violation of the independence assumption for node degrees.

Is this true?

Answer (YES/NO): NO